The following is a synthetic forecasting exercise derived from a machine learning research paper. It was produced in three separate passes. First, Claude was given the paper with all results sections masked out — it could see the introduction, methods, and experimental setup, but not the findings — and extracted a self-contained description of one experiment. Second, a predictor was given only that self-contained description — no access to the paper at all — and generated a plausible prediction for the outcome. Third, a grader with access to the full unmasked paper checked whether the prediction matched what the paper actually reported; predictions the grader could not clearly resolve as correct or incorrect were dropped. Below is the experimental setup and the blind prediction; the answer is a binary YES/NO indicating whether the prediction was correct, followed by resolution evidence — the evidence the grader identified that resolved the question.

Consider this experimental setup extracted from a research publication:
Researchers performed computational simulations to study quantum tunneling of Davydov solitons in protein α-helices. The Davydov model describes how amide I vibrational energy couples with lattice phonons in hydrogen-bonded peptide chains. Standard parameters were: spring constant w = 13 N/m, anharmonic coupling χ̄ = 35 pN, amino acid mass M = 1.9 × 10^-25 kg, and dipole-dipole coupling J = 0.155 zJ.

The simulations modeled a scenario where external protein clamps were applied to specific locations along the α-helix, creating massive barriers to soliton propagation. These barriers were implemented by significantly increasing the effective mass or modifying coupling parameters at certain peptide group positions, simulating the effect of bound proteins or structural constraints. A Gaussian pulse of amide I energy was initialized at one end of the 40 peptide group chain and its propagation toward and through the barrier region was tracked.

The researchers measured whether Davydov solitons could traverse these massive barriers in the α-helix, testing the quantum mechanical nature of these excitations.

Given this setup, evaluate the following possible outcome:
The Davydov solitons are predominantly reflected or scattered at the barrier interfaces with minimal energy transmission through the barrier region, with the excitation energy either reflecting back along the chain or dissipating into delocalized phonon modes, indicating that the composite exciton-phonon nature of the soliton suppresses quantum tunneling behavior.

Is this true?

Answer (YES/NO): NO